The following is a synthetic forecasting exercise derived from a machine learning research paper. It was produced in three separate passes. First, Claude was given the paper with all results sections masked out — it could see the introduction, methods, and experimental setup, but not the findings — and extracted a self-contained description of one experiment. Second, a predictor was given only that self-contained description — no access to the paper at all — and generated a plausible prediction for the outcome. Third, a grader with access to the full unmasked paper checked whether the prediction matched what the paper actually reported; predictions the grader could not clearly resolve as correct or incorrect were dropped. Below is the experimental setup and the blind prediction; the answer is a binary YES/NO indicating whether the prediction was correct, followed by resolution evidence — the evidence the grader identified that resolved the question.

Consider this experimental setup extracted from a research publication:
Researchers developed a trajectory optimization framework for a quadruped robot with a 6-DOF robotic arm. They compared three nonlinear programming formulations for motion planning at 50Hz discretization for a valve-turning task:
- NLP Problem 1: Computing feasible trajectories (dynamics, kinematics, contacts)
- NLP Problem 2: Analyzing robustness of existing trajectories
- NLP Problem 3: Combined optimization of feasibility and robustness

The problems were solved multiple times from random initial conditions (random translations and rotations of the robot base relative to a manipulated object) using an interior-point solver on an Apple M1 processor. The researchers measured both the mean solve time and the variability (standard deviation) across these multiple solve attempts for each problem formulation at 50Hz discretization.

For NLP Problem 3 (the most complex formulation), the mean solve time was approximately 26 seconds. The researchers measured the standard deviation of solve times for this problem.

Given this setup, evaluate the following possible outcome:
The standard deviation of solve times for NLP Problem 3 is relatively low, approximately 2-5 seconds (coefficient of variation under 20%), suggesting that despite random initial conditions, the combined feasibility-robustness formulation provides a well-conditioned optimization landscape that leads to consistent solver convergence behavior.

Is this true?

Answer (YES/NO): NO